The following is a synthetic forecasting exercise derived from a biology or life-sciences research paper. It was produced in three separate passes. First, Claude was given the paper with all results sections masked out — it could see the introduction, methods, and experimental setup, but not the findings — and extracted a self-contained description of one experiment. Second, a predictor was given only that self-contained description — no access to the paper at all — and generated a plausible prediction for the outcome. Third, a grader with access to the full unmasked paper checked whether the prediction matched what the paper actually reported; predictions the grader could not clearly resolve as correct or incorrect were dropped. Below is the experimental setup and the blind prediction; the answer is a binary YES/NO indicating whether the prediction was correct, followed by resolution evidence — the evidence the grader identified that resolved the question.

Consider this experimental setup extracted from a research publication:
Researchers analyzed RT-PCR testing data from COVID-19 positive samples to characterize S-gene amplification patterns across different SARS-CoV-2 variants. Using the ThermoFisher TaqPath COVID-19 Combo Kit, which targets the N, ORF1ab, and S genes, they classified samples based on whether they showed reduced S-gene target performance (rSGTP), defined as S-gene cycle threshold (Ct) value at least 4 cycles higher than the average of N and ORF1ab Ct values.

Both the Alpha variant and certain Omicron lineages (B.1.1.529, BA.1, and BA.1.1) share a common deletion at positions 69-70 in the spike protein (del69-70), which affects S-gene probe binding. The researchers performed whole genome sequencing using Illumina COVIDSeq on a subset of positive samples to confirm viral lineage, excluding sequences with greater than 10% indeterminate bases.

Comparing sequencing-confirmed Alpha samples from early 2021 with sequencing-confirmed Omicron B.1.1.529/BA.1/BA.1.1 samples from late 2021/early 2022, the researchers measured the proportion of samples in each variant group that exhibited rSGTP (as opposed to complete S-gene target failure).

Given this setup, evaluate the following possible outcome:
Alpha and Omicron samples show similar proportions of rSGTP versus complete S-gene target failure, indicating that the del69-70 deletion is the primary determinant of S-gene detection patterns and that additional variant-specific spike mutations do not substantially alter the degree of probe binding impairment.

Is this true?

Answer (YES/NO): NO